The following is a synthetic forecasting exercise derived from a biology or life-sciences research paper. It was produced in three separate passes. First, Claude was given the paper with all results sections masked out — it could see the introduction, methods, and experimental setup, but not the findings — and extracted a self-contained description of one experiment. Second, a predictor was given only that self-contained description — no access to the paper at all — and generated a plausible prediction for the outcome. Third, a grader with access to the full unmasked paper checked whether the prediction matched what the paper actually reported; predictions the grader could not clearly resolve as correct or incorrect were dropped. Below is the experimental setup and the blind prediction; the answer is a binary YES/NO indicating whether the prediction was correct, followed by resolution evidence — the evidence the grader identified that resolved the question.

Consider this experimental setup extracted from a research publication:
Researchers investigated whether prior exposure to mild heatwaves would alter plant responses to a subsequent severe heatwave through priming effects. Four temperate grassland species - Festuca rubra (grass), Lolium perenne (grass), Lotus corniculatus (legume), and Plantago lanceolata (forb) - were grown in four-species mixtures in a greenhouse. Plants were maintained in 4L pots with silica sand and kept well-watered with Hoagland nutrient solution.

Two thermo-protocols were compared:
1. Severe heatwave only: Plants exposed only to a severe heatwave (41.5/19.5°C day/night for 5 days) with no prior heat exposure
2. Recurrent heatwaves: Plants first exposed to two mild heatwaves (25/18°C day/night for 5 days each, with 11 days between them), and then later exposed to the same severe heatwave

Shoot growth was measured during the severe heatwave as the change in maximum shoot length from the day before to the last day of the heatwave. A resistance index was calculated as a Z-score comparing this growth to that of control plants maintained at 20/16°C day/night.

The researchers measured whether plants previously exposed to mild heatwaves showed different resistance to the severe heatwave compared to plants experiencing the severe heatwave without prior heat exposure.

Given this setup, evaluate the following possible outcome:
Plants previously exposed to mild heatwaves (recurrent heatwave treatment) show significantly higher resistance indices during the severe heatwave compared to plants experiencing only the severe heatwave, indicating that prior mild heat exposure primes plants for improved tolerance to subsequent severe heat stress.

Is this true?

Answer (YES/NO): NO